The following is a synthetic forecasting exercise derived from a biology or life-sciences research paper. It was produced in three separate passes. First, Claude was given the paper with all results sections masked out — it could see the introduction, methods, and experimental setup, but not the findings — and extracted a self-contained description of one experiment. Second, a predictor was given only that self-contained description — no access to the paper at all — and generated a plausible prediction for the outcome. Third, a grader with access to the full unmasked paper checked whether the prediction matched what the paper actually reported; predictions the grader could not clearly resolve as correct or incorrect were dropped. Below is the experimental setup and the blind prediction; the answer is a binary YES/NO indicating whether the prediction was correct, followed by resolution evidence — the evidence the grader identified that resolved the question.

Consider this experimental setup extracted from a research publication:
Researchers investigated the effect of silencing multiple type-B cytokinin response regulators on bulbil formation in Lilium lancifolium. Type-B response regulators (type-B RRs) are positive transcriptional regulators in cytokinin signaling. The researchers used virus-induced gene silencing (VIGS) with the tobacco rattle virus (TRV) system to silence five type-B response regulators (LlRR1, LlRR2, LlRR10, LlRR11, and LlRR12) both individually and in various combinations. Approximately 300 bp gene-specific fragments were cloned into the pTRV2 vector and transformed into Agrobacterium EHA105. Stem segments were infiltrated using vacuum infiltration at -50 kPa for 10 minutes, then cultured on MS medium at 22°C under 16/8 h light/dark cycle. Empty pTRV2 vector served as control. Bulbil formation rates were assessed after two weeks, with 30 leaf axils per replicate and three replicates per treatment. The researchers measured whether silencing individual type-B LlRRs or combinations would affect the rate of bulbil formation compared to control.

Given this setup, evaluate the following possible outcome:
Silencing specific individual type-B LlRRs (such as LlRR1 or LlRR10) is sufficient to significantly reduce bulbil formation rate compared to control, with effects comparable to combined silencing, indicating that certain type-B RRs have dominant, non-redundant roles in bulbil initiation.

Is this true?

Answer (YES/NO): NO